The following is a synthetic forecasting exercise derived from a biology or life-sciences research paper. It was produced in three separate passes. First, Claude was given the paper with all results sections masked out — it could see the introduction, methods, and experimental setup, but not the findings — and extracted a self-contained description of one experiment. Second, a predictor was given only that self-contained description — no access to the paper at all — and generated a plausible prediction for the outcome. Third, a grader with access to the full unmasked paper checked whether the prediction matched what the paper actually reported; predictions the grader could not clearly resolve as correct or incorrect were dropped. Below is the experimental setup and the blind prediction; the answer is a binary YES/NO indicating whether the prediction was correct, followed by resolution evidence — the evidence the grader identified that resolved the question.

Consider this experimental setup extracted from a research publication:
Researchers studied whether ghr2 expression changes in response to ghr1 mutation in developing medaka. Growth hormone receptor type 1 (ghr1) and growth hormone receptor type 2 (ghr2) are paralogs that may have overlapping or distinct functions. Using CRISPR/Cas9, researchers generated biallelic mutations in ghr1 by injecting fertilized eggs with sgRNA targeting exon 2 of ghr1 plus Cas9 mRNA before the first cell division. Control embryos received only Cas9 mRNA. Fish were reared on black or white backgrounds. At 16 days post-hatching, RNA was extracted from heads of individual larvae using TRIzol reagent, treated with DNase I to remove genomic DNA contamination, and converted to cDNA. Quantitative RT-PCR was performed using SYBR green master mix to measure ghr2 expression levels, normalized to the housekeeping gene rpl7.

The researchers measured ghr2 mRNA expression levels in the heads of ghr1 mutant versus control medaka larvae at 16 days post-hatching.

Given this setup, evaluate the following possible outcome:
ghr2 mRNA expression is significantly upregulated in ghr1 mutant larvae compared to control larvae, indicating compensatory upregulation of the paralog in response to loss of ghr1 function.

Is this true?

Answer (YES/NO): NO